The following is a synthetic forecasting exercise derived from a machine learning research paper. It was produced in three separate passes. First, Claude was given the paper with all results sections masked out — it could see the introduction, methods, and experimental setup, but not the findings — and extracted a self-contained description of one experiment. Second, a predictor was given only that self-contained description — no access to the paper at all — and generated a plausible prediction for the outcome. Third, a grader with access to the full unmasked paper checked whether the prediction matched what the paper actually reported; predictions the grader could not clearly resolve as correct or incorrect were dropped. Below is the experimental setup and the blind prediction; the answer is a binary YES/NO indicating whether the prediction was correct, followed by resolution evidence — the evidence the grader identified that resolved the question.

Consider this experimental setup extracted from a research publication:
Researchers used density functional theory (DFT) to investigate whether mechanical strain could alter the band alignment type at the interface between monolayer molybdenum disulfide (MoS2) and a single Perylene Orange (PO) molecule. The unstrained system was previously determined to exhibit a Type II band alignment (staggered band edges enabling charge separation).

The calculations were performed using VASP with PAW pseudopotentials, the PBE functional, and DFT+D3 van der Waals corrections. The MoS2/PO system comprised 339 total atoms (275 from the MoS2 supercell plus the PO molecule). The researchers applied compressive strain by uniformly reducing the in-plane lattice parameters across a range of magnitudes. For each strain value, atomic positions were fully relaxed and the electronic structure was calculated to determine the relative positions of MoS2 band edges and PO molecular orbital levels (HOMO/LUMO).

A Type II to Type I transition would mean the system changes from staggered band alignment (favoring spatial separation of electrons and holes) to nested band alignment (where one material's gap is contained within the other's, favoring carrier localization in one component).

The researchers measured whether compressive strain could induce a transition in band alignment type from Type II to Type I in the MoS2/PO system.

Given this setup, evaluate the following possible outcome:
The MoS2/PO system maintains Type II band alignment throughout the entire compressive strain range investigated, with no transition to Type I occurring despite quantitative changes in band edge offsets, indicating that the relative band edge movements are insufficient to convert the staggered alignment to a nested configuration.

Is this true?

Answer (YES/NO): NO